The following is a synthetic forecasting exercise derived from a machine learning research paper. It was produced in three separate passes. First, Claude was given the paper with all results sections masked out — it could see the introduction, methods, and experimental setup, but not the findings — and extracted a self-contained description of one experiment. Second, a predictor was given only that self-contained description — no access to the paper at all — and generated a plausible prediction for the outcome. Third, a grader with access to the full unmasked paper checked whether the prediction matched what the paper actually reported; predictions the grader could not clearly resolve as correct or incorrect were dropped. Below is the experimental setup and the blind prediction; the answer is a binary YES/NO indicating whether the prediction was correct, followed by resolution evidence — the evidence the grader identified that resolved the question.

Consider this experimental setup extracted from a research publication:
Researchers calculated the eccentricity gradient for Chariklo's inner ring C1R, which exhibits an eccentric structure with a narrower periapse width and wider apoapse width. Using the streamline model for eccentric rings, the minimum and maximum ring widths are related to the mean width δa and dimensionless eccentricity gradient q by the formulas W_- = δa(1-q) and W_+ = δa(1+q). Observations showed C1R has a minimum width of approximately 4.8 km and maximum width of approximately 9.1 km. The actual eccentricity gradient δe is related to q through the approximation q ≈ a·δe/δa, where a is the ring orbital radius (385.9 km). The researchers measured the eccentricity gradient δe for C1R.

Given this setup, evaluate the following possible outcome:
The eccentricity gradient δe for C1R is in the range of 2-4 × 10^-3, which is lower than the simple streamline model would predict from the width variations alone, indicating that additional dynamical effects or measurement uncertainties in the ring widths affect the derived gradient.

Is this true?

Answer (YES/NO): NO